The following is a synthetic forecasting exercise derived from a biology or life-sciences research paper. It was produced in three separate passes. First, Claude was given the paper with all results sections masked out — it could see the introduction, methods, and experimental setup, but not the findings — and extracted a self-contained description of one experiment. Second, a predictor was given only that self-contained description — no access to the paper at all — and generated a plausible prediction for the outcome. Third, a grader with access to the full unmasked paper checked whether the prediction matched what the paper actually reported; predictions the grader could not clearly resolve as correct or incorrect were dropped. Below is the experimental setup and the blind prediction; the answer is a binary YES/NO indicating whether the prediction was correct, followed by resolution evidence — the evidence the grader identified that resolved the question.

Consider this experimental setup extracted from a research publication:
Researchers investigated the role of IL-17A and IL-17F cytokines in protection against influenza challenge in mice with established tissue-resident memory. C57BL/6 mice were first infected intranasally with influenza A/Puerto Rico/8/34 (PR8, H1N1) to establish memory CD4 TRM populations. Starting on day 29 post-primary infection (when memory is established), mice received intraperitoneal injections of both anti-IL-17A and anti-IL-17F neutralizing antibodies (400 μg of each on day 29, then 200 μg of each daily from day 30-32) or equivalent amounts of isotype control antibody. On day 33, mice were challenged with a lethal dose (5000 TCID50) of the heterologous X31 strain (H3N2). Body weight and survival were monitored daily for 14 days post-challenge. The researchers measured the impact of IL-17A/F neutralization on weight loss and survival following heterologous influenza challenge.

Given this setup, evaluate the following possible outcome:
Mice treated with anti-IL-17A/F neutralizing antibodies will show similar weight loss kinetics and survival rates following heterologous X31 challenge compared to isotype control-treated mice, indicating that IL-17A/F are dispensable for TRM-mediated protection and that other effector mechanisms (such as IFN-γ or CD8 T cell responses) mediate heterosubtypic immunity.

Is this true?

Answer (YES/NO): YES